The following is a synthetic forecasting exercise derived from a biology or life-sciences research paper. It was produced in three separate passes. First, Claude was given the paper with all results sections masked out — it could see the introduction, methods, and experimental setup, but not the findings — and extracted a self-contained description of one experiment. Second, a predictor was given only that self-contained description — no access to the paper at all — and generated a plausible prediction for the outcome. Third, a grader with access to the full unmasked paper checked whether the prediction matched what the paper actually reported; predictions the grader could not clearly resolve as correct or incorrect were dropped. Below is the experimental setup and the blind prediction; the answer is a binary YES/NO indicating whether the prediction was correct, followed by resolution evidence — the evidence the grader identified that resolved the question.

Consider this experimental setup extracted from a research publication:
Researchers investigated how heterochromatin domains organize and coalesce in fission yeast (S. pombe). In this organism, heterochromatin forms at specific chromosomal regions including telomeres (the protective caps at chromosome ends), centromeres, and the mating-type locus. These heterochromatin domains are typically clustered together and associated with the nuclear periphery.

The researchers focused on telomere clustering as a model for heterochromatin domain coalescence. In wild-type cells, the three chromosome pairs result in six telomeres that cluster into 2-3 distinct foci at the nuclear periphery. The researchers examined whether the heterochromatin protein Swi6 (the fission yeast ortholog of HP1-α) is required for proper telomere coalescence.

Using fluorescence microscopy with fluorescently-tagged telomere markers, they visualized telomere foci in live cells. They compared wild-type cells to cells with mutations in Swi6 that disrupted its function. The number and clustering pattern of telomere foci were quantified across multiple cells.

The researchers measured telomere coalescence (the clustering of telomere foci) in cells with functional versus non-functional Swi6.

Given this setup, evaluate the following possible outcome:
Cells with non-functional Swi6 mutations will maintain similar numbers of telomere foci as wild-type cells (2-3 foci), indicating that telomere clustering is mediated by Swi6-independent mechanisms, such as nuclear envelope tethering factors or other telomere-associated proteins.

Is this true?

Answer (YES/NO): NO